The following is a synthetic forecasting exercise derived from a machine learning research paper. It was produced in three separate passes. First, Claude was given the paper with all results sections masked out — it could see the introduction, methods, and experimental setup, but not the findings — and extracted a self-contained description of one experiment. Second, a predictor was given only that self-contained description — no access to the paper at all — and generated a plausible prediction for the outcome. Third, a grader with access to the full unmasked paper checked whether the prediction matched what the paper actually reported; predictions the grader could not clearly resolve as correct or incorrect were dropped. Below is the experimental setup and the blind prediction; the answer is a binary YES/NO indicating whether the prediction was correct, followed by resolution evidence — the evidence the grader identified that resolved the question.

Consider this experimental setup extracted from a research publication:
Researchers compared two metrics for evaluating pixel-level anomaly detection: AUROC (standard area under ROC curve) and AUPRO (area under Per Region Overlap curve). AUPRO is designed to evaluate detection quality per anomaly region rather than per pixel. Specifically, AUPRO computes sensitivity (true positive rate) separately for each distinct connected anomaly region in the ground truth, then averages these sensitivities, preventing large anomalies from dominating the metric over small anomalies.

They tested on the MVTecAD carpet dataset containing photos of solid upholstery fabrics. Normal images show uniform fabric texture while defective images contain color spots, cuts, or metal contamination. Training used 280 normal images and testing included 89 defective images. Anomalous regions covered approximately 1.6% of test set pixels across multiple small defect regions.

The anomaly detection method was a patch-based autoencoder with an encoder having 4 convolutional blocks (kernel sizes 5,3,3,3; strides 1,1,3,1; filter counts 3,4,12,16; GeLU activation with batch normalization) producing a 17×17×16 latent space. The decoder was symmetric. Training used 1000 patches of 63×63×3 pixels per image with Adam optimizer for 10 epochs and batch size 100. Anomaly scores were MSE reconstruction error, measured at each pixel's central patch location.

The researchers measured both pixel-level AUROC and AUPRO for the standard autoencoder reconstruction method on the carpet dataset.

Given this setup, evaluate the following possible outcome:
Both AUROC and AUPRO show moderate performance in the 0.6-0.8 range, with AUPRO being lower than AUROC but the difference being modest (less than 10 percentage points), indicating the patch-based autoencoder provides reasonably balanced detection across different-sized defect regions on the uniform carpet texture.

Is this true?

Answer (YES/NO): NO